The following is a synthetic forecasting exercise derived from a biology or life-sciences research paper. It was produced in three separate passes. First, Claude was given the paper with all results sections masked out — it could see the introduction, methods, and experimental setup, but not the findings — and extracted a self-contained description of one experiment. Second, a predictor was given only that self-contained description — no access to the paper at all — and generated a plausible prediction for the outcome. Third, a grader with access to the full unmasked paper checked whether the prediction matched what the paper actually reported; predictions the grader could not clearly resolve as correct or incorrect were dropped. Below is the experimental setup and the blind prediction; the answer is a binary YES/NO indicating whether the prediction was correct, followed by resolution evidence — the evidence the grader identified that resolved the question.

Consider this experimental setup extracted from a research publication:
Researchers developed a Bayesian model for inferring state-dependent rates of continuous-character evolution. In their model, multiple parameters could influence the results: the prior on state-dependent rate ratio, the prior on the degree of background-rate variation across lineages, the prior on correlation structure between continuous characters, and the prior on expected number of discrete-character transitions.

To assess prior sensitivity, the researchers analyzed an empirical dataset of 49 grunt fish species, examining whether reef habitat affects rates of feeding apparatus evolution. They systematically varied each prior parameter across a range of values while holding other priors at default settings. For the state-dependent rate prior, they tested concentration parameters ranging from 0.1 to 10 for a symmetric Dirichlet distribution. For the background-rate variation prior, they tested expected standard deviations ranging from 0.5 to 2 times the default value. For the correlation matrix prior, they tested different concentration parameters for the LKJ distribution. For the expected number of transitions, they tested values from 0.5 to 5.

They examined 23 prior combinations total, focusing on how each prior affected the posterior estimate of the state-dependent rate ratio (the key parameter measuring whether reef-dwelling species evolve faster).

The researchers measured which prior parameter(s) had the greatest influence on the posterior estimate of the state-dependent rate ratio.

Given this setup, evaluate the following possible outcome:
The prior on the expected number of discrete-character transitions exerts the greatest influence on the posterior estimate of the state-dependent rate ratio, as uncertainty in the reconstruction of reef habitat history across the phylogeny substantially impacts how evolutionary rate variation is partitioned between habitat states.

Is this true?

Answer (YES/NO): NO